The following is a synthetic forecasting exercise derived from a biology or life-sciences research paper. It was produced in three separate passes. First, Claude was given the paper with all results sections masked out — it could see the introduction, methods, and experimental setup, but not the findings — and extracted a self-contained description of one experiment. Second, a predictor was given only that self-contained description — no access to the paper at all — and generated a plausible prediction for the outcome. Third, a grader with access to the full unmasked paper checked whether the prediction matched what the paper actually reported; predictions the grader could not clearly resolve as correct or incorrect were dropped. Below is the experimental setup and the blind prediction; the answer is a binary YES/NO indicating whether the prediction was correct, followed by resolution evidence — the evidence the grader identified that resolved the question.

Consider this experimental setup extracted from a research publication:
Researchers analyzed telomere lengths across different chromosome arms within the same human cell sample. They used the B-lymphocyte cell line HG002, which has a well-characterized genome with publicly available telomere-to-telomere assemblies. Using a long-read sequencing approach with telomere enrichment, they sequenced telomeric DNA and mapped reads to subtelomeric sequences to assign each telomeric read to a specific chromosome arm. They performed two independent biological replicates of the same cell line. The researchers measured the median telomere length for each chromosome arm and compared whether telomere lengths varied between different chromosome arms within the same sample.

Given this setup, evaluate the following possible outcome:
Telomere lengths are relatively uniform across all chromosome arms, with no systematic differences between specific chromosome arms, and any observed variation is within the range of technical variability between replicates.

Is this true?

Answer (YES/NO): NO